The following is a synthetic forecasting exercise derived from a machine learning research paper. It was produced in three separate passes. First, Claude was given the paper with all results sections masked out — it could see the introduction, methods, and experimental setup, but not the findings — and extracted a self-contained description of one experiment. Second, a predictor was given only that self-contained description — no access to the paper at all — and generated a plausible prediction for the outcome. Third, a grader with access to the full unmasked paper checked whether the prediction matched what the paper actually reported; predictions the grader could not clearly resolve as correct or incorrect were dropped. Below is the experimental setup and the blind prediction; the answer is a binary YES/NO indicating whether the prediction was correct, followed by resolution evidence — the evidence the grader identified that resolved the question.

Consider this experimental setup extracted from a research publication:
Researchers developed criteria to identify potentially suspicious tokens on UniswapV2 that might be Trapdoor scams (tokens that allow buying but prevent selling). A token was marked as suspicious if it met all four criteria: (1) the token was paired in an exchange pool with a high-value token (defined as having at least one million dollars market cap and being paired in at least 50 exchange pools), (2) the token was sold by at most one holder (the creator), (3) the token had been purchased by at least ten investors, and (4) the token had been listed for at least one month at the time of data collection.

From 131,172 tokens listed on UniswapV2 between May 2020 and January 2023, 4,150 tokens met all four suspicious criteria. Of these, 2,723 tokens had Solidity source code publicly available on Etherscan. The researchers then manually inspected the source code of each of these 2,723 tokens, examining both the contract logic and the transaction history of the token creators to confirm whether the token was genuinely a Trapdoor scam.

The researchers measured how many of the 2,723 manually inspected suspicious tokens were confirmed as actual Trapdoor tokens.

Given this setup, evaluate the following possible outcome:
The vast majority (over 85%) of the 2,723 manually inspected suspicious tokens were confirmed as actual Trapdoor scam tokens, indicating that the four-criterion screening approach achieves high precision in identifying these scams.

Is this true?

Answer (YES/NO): NO